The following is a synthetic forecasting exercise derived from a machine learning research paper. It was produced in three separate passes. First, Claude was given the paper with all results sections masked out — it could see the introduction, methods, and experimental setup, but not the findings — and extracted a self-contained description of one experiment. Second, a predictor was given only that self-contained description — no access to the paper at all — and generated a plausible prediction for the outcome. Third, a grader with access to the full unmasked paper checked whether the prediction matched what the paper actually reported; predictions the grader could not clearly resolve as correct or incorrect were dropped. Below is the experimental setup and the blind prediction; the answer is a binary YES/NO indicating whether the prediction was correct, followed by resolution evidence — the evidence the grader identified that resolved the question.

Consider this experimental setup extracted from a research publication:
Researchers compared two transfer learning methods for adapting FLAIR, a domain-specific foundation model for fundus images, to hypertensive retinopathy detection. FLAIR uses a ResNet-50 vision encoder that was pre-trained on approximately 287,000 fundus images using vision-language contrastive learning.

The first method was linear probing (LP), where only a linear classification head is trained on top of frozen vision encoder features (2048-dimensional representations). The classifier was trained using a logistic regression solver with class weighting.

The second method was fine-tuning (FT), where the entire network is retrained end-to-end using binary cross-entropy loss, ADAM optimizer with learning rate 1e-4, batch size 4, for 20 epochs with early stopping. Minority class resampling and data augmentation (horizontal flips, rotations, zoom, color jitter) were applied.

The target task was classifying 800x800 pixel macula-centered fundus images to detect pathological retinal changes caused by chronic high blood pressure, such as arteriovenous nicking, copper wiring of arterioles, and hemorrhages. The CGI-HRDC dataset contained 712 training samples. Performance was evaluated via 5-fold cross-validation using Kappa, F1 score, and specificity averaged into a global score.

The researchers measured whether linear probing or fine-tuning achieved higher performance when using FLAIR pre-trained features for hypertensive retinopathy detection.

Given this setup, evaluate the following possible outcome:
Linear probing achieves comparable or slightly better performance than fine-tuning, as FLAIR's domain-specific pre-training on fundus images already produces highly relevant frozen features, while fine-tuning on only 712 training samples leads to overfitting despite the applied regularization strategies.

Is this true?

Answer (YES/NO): NO